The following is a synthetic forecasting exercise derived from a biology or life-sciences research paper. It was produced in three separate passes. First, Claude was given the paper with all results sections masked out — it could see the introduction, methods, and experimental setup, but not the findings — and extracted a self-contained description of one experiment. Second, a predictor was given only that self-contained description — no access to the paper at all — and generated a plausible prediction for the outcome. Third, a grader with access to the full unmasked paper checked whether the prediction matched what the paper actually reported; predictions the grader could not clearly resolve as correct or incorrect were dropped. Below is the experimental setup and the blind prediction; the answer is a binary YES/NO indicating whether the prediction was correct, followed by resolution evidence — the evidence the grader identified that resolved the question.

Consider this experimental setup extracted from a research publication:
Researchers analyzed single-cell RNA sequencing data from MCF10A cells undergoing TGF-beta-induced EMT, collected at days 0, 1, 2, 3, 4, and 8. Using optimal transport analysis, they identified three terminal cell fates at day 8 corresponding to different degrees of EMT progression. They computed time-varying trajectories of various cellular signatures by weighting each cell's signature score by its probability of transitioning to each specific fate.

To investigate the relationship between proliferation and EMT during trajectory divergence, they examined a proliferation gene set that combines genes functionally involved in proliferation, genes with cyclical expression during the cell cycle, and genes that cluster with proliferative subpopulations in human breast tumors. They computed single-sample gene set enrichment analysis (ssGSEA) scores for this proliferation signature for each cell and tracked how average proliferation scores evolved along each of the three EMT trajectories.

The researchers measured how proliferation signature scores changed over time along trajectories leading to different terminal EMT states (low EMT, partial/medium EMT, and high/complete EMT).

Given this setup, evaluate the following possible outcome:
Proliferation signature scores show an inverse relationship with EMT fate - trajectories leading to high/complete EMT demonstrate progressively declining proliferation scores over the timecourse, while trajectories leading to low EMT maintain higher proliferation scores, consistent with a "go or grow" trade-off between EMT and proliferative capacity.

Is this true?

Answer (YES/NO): NO